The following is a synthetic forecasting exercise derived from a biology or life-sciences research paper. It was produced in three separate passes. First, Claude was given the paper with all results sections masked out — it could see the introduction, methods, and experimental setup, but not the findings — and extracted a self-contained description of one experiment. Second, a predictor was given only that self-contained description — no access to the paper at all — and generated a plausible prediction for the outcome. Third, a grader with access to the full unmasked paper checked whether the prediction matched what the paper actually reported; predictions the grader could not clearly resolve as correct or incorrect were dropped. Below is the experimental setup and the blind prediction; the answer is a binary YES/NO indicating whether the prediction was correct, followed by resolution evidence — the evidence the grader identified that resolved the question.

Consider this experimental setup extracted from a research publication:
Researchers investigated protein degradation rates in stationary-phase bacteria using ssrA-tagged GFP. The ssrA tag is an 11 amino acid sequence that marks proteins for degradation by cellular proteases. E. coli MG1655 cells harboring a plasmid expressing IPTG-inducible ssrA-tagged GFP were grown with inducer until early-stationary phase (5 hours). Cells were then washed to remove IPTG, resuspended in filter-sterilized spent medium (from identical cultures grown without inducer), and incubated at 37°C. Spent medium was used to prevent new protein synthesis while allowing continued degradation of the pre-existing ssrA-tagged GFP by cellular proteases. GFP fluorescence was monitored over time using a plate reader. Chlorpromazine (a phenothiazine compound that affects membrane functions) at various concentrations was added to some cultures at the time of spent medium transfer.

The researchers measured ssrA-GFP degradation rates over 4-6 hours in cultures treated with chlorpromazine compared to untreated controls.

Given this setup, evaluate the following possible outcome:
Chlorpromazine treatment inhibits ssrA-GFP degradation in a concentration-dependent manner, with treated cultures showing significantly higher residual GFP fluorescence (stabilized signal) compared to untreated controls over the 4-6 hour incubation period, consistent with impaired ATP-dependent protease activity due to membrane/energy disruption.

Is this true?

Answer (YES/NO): YES